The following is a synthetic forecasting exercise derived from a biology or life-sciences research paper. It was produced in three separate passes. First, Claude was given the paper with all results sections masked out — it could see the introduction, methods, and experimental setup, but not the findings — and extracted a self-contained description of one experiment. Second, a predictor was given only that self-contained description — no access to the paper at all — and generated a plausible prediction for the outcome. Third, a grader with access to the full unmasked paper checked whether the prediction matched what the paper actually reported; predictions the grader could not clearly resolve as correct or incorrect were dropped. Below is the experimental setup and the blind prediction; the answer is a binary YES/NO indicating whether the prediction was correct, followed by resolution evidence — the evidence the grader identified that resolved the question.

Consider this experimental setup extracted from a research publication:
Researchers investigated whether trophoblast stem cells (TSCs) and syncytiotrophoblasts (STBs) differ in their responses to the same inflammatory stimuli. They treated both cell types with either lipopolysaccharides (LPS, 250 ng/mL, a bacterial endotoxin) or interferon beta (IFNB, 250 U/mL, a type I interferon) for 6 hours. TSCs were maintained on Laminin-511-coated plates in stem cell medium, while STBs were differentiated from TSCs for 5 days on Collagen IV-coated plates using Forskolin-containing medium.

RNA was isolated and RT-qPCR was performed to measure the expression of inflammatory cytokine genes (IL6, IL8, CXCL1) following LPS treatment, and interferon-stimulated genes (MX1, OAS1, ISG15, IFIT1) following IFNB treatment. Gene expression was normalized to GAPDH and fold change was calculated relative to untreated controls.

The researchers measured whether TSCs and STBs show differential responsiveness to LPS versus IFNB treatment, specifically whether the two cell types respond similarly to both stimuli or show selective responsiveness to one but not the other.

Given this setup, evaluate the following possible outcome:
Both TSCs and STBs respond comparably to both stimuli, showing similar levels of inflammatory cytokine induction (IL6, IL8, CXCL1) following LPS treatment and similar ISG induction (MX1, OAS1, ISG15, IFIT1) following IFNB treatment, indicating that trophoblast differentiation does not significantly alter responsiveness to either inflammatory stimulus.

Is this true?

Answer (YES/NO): NO